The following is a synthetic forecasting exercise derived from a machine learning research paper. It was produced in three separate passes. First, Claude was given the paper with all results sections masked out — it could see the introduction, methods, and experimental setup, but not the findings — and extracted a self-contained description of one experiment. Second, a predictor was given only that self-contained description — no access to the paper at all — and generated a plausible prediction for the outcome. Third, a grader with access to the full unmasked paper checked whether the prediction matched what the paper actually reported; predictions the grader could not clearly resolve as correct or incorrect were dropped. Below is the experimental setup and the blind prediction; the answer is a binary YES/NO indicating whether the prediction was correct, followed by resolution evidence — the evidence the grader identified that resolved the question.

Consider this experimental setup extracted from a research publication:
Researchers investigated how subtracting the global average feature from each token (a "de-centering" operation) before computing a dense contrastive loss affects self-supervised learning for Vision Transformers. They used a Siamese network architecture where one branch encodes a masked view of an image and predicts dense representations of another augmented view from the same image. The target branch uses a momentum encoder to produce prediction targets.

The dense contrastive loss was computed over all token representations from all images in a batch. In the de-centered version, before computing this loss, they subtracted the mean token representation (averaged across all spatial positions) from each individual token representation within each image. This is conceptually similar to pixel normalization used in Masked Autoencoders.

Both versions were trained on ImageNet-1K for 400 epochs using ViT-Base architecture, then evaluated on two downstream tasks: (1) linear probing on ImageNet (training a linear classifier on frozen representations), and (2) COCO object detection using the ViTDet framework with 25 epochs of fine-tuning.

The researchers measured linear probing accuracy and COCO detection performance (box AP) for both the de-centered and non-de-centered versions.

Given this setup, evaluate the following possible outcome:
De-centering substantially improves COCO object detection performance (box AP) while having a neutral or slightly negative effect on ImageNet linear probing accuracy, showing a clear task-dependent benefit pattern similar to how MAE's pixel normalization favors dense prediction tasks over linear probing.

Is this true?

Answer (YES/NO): NO